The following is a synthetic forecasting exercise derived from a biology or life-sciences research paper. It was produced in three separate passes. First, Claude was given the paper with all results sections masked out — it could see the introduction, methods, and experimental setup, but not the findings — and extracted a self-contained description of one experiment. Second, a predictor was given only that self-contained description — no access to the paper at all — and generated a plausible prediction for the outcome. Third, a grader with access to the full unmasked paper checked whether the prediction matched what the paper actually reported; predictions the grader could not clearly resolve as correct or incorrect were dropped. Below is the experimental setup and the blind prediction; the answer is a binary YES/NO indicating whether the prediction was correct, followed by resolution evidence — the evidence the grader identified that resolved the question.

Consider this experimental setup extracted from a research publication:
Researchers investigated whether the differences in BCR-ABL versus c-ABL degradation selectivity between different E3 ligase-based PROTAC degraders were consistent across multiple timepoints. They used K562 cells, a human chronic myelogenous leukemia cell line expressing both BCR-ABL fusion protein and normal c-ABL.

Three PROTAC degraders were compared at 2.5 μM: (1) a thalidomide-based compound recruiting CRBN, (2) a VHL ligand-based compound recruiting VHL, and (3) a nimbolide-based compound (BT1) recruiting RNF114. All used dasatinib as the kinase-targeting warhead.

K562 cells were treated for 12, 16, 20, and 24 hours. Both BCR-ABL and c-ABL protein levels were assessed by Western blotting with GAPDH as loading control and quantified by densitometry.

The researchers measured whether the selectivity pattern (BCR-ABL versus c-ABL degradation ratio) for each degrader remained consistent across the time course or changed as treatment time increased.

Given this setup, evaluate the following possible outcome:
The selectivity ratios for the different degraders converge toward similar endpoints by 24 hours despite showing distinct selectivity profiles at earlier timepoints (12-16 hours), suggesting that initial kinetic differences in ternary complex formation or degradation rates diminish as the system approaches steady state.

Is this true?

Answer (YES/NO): NO